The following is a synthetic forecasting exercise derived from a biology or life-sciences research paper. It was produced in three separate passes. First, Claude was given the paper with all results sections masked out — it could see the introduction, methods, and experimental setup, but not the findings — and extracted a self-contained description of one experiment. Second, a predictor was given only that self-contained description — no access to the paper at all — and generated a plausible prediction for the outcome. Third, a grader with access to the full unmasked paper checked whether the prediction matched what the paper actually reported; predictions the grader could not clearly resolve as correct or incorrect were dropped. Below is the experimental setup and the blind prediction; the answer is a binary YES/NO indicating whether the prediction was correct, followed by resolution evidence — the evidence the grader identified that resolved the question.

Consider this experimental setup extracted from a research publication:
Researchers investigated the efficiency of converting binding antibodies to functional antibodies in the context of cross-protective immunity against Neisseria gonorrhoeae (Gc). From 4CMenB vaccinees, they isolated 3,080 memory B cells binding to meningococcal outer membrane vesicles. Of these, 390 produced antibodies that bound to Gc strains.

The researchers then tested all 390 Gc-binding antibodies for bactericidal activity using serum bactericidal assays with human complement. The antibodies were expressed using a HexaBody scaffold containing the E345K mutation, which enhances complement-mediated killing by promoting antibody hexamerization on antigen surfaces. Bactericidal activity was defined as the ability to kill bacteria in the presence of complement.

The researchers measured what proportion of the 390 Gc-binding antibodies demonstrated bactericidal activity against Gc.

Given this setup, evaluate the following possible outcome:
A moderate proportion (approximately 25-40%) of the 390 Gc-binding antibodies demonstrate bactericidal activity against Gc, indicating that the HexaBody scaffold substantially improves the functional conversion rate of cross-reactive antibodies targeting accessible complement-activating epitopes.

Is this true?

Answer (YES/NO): NO